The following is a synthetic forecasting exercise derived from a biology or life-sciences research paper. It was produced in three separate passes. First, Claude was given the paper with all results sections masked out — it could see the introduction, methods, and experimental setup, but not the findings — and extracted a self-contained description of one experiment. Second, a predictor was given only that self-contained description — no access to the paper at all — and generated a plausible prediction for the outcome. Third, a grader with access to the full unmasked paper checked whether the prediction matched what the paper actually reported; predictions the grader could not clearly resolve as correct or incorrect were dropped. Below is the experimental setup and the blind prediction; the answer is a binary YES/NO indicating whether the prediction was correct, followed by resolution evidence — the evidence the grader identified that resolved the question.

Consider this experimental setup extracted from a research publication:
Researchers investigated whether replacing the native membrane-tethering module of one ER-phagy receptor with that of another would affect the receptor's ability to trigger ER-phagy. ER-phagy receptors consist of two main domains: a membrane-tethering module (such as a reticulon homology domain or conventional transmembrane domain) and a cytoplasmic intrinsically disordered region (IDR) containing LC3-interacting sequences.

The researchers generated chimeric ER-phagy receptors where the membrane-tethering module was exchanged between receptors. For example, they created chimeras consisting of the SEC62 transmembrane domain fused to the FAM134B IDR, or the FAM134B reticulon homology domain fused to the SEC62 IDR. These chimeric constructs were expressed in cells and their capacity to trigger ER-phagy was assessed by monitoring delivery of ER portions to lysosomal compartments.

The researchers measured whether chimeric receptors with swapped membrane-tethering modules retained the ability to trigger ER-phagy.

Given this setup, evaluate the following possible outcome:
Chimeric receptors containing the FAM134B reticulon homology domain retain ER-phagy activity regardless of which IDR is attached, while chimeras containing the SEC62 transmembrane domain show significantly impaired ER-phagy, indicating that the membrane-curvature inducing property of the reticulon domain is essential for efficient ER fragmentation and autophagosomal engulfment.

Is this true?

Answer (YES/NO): NO